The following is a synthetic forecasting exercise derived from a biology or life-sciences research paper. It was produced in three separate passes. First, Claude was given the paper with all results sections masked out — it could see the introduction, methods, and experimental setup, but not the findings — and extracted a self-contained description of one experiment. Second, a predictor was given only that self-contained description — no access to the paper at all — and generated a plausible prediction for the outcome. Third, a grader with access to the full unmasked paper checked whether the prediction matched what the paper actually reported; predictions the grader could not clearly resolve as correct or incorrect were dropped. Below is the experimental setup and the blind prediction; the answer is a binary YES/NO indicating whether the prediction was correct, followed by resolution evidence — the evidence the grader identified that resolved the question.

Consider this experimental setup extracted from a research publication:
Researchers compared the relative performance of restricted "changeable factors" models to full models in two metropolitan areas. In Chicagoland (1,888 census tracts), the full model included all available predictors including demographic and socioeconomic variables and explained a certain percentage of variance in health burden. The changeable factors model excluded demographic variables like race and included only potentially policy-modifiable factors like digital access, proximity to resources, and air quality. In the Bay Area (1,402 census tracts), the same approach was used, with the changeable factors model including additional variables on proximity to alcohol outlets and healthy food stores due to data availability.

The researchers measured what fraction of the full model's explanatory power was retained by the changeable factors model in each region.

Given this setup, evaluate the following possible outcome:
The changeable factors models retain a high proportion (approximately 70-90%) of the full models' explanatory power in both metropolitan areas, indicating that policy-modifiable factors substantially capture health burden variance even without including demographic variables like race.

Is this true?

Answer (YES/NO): NO